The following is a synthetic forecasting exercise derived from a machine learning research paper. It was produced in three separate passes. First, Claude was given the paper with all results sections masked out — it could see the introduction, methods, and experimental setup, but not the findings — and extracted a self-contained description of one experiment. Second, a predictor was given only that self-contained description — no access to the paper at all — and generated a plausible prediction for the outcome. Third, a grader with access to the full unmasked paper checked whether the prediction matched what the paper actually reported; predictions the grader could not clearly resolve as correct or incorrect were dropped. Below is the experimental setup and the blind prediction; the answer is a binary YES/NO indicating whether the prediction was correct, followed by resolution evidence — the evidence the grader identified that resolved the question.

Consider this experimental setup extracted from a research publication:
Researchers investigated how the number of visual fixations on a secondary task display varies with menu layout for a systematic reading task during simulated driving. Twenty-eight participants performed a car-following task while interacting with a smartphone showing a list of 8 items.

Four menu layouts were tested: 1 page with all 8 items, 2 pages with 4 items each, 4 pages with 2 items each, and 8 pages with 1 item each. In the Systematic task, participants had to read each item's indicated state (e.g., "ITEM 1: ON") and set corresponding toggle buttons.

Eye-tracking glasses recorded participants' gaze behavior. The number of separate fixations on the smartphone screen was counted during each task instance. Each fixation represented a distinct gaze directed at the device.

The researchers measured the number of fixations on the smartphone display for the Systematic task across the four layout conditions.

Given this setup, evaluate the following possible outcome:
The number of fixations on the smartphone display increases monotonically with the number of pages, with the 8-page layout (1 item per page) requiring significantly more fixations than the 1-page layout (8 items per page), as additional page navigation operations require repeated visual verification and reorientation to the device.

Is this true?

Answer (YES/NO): NO